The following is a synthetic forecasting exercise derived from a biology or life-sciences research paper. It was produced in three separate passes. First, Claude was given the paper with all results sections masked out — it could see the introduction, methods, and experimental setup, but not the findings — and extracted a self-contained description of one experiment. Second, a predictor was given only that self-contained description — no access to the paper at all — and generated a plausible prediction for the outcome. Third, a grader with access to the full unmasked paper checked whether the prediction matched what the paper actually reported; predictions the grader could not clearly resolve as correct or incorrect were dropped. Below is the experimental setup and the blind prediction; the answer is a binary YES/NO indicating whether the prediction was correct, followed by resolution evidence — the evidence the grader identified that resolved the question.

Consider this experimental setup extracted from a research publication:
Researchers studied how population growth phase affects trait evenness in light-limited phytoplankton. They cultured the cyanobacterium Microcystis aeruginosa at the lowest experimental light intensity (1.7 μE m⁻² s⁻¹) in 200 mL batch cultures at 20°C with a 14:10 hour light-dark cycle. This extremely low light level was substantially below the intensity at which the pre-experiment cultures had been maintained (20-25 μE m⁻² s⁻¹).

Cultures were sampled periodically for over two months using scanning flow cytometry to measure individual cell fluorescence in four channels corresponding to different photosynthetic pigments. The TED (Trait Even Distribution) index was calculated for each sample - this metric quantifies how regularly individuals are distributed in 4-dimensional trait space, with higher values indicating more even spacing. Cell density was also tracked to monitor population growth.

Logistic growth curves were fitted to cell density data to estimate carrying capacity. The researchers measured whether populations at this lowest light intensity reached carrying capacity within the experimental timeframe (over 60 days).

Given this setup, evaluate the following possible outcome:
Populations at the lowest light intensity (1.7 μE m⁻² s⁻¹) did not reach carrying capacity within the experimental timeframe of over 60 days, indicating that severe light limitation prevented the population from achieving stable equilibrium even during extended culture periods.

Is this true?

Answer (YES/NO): YES